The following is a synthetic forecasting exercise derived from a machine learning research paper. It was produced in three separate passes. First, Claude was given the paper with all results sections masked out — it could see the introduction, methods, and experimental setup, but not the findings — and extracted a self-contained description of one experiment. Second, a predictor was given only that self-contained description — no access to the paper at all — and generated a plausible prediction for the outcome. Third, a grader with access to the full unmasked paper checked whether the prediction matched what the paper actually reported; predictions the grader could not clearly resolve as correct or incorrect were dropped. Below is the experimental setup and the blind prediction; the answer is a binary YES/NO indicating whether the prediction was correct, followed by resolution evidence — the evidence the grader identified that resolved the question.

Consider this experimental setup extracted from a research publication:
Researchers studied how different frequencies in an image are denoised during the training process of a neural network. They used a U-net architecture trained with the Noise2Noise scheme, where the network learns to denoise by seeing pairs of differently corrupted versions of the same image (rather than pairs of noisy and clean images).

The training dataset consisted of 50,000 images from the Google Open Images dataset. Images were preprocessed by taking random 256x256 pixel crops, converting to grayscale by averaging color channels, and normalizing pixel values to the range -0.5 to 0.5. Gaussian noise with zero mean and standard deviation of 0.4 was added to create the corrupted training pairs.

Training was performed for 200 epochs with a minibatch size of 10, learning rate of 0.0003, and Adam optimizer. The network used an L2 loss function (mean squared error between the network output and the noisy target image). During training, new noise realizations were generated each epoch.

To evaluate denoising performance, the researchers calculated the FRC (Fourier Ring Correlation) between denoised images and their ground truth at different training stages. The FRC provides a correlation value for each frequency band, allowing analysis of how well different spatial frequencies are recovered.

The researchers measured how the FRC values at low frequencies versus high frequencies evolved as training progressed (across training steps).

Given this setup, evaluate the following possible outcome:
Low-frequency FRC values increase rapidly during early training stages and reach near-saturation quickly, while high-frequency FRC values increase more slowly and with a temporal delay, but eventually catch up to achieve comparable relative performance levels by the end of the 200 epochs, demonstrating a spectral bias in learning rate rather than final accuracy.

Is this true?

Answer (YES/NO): NO